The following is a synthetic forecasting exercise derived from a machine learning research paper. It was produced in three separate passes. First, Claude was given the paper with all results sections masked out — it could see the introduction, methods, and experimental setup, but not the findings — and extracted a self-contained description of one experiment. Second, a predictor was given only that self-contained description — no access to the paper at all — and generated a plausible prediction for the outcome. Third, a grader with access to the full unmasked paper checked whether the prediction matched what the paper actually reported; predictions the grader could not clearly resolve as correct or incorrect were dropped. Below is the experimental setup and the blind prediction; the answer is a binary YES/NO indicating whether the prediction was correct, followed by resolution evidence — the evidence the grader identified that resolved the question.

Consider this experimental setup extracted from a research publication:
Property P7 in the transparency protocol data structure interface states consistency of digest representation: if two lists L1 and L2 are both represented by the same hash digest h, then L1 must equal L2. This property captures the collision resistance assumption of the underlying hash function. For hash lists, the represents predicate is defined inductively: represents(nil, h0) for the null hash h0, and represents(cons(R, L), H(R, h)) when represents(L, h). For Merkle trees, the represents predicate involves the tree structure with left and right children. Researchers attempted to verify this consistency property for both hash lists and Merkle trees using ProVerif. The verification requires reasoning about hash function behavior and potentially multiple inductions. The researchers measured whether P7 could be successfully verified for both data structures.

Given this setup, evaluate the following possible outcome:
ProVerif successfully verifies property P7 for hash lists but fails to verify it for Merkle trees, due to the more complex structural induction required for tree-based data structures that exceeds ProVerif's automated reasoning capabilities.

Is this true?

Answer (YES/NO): NO